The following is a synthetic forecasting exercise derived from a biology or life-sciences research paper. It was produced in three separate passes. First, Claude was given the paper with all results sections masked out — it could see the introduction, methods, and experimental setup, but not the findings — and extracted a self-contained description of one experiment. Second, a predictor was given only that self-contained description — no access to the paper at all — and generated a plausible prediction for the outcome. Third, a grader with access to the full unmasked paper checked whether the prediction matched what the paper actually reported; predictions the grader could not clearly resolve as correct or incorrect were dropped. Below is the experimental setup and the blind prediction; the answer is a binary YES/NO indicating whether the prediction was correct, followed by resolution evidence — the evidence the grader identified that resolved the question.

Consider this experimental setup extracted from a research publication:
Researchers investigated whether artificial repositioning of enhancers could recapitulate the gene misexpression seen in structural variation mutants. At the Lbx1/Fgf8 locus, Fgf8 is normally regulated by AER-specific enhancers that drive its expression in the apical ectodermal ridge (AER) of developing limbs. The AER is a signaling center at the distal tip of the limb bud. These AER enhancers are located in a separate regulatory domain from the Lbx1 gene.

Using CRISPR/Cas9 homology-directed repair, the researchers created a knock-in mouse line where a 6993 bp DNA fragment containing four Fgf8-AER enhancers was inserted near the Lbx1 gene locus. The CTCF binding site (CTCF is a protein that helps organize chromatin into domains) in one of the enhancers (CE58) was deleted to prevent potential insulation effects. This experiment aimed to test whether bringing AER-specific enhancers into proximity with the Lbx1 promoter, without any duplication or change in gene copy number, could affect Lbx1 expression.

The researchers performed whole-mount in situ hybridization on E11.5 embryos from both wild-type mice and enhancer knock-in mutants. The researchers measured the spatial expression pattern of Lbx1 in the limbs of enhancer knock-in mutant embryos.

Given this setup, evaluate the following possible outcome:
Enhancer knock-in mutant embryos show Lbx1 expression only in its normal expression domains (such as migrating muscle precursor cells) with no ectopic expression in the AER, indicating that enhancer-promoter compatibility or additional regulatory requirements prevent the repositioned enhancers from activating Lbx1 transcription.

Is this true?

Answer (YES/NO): NO